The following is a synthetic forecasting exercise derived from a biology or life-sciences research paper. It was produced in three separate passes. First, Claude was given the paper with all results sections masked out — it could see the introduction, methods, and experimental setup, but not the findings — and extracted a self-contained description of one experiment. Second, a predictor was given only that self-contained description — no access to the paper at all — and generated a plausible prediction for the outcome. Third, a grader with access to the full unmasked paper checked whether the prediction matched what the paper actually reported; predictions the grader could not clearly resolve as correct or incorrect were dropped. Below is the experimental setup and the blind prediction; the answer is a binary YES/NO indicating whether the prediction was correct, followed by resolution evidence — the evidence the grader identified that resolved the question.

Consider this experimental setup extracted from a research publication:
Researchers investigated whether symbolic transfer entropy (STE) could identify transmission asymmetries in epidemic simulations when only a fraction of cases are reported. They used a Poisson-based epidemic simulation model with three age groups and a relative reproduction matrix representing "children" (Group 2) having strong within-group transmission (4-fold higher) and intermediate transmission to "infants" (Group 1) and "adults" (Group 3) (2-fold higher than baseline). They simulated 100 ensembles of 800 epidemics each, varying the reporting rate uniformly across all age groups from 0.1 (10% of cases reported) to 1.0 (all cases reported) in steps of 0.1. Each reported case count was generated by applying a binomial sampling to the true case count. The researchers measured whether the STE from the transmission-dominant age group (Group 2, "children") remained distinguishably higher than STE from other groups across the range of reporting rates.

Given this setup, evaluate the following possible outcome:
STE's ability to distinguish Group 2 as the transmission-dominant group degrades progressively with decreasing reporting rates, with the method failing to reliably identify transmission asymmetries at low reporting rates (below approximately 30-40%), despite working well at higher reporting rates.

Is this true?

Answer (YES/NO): NO